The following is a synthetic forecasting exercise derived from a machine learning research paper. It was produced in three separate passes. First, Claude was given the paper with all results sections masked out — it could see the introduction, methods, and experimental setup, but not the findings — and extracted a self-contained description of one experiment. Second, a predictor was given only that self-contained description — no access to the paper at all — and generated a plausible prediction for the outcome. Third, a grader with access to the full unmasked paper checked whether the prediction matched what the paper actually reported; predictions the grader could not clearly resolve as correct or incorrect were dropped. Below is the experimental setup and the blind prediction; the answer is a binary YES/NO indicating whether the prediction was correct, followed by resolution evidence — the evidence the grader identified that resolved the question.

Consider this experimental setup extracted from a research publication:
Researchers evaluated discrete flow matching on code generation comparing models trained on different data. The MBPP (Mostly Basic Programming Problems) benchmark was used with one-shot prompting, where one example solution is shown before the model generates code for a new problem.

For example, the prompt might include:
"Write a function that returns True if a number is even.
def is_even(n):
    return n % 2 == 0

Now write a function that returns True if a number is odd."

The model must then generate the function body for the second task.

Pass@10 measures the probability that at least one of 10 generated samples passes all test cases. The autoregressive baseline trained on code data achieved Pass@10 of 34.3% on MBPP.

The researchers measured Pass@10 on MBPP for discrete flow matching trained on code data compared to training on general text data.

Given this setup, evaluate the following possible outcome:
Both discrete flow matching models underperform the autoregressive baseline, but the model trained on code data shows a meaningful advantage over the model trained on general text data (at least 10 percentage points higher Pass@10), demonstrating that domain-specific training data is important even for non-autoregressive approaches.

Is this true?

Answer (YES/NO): YES